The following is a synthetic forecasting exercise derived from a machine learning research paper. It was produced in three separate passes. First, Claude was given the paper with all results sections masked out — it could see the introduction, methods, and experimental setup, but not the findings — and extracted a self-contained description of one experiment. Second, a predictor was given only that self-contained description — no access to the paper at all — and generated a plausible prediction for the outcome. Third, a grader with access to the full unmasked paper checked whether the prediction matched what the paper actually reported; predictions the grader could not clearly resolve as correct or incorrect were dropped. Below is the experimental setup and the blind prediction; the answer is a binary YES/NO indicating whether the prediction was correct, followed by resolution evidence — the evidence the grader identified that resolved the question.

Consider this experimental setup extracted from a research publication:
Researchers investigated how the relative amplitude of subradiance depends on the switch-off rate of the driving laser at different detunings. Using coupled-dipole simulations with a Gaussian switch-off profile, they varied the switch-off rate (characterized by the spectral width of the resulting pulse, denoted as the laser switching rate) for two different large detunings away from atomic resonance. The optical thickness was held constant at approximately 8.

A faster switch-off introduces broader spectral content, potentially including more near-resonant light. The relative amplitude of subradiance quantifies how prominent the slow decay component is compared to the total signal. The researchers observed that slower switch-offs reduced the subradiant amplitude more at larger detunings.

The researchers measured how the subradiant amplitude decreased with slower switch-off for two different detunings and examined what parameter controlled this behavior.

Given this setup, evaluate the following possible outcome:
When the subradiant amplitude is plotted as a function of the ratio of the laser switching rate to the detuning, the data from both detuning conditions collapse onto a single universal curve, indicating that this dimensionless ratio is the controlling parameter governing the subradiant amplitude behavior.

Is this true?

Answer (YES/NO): YES